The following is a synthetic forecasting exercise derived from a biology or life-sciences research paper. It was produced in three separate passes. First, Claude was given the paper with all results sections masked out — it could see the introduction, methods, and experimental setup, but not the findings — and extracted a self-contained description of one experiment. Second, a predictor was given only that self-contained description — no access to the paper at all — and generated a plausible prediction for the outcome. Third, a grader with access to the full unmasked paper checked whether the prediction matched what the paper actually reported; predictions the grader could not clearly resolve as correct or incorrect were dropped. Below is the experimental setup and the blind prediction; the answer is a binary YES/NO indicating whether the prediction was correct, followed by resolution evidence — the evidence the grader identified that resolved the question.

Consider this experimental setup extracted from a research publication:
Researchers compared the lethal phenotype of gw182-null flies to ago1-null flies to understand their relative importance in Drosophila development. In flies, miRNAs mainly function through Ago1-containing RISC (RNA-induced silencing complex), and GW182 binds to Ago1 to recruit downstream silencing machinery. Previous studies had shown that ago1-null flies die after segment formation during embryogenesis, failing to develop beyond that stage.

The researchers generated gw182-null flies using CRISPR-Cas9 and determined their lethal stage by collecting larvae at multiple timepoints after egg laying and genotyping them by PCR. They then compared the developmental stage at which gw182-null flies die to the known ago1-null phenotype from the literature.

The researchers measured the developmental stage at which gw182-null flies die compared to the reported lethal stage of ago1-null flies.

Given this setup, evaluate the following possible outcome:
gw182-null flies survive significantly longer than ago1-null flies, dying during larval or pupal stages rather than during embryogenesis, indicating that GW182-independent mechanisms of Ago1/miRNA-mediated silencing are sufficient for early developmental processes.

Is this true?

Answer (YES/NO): YES